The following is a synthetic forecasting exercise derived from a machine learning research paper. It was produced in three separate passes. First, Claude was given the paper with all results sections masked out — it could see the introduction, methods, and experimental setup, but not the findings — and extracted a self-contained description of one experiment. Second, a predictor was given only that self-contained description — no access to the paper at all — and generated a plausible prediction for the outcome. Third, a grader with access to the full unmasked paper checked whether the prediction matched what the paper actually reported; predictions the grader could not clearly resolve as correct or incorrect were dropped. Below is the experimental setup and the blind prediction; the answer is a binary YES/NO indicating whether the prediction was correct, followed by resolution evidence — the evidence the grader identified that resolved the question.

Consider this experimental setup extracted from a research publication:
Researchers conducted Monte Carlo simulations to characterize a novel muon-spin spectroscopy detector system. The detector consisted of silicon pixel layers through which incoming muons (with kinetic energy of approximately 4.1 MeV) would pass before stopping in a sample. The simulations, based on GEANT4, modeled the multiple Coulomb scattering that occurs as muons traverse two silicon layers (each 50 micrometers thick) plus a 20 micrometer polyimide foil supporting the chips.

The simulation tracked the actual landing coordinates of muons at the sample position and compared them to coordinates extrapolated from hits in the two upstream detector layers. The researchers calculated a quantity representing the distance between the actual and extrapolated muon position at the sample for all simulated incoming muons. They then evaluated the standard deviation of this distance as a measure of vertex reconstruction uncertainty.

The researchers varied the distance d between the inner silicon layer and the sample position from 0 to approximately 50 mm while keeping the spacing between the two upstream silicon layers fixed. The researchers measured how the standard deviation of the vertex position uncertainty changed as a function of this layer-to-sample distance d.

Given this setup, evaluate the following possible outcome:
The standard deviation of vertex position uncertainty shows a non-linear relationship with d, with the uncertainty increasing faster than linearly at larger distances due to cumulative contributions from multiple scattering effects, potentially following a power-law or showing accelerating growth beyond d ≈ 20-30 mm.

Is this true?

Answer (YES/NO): NO